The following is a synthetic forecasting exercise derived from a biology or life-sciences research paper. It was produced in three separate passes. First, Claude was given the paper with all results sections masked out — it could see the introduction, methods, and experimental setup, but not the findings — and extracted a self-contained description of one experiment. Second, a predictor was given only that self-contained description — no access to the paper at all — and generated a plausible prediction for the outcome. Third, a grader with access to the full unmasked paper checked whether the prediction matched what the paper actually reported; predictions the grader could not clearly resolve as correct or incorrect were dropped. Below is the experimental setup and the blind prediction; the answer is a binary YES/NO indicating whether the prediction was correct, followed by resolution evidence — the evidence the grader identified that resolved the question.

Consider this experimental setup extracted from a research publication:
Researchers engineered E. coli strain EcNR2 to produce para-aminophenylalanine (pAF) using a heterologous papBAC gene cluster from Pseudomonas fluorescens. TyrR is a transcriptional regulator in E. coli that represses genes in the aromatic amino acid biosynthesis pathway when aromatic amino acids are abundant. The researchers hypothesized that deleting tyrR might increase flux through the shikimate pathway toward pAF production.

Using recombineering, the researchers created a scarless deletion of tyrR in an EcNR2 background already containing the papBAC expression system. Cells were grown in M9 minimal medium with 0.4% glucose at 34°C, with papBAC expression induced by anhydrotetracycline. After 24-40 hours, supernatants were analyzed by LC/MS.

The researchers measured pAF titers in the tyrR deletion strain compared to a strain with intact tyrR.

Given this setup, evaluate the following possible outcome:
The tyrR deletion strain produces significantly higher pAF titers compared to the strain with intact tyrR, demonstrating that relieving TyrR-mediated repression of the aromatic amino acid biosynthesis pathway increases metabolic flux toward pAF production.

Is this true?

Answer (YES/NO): NO